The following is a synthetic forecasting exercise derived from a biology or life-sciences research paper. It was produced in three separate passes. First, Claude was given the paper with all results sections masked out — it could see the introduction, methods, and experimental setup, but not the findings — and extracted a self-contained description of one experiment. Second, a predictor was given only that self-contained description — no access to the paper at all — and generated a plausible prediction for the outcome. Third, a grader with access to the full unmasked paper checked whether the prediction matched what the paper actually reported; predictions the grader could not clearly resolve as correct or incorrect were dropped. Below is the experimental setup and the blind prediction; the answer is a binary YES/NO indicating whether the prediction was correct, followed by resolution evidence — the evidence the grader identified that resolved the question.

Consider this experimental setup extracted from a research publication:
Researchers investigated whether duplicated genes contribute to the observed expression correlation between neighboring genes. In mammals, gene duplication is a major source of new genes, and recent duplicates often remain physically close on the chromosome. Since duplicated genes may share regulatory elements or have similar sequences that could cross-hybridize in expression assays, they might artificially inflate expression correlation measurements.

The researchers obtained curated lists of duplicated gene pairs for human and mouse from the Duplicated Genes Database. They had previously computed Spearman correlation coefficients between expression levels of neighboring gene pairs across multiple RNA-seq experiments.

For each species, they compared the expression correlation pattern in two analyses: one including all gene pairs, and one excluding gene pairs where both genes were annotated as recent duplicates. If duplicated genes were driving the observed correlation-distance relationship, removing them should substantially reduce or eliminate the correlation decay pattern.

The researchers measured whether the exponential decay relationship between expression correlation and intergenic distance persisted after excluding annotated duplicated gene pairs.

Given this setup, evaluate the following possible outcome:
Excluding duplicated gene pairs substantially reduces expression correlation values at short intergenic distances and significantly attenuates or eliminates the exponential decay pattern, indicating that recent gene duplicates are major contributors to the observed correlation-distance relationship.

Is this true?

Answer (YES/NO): NO